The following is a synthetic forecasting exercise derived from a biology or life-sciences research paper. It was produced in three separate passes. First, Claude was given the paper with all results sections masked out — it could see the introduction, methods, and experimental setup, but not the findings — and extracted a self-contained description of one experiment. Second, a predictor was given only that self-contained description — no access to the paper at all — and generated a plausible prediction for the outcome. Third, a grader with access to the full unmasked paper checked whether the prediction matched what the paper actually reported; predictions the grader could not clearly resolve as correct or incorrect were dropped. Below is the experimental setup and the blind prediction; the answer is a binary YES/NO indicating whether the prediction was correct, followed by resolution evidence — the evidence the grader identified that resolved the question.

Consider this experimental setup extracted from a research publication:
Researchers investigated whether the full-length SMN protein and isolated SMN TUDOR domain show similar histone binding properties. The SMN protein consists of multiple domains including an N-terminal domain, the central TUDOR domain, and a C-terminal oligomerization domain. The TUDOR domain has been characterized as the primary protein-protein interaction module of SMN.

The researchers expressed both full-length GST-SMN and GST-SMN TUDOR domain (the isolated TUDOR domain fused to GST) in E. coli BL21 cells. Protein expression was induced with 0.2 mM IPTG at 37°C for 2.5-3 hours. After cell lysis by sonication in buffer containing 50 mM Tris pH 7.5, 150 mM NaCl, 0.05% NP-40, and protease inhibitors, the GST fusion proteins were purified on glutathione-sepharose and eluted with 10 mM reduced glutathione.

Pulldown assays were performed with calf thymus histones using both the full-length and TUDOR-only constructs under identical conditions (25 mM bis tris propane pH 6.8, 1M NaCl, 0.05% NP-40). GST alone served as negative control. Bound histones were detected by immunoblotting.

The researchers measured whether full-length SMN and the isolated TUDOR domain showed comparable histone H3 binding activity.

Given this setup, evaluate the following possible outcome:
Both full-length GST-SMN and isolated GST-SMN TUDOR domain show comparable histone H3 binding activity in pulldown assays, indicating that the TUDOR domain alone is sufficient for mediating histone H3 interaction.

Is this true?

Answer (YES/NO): NO